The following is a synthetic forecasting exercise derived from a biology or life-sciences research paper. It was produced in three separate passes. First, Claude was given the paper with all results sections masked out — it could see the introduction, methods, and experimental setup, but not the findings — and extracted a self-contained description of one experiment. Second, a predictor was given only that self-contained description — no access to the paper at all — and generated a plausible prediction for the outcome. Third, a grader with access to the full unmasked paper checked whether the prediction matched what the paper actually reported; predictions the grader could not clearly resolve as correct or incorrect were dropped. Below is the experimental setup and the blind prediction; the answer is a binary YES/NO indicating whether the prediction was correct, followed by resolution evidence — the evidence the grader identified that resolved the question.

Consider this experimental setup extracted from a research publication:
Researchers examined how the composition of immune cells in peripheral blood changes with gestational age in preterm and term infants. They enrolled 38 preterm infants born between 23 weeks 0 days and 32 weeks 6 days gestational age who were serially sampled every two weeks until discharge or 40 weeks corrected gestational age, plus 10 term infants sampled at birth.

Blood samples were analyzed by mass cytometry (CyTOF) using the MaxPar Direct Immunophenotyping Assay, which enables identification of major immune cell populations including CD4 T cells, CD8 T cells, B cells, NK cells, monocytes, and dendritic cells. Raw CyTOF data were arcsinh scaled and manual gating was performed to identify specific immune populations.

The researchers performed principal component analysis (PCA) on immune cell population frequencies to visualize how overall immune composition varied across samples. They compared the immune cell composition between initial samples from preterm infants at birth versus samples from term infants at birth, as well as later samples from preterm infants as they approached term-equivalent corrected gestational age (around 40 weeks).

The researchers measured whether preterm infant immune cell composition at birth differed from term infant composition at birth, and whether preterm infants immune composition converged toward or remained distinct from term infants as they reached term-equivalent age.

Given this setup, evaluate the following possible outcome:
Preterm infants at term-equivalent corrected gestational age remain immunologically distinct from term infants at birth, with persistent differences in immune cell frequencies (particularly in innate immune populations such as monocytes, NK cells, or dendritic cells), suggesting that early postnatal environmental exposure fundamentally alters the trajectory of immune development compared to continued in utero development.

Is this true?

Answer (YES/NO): NO